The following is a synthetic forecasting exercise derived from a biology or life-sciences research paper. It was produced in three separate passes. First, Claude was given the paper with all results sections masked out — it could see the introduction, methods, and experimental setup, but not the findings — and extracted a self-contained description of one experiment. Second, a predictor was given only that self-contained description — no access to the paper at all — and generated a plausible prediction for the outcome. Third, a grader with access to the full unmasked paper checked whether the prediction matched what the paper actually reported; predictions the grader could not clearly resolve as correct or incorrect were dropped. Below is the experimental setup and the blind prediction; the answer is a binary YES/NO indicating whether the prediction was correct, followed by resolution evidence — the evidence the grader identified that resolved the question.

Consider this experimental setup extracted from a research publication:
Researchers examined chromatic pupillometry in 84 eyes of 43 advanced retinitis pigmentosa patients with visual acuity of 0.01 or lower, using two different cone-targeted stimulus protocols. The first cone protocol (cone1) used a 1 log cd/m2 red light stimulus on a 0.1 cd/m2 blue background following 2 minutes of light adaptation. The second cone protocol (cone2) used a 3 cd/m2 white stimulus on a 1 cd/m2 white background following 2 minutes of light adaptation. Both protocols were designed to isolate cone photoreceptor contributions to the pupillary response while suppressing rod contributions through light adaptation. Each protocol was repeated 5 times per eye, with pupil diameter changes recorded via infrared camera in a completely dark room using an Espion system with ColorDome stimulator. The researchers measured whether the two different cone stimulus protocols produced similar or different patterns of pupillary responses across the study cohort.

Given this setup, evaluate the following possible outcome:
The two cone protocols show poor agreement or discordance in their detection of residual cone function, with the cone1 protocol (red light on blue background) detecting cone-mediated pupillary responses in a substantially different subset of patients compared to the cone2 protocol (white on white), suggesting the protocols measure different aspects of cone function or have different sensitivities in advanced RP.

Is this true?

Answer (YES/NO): NO